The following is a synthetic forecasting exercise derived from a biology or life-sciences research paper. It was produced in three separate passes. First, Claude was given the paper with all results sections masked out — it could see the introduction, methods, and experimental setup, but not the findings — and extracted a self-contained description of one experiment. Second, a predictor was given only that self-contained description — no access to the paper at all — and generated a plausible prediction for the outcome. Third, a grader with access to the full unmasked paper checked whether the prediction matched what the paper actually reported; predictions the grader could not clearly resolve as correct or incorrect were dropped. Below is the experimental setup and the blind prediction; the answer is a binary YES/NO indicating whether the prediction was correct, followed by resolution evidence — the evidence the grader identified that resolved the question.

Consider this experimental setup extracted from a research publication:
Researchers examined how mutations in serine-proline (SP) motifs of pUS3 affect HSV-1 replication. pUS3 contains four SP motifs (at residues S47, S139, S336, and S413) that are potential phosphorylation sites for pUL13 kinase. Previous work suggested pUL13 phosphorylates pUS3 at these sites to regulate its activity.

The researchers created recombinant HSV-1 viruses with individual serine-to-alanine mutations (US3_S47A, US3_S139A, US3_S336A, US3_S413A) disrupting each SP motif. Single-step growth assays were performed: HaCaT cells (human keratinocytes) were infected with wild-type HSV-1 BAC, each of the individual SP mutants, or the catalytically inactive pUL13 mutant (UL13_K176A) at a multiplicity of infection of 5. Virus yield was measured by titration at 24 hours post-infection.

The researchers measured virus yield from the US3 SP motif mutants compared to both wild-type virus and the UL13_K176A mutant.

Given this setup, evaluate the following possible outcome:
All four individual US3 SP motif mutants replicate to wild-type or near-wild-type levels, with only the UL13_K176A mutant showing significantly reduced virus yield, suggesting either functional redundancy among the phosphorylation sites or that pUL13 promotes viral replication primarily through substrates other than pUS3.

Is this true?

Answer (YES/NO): NO